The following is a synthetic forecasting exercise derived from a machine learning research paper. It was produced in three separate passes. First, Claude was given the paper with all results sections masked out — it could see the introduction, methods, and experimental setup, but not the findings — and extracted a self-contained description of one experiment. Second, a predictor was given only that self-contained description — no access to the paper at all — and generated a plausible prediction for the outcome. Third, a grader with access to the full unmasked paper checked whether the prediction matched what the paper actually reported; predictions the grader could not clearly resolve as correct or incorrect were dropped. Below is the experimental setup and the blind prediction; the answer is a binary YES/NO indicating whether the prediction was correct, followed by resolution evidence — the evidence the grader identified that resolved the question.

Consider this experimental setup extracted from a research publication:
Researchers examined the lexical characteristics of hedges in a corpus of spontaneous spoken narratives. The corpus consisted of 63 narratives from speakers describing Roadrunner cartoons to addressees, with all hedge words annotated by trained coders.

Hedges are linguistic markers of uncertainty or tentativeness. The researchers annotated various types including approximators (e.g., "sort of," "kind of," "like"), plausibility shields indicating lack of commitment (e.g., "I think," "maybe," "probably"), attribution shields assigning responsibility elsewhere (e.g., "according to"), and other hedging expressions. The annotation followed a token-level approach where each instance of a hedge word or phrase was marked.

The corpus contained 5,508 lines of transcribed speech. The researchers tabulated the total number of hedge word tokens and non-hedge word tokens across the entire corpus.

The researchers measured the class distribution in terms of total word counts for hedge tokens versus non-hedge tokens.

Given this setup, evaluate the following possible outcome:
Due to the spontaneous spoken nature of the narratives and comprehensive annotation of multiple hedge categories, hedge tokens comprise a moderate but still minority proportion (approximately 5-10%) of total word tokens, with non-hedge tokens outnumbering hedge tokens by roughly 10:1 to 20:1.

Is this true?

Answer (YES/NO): NO